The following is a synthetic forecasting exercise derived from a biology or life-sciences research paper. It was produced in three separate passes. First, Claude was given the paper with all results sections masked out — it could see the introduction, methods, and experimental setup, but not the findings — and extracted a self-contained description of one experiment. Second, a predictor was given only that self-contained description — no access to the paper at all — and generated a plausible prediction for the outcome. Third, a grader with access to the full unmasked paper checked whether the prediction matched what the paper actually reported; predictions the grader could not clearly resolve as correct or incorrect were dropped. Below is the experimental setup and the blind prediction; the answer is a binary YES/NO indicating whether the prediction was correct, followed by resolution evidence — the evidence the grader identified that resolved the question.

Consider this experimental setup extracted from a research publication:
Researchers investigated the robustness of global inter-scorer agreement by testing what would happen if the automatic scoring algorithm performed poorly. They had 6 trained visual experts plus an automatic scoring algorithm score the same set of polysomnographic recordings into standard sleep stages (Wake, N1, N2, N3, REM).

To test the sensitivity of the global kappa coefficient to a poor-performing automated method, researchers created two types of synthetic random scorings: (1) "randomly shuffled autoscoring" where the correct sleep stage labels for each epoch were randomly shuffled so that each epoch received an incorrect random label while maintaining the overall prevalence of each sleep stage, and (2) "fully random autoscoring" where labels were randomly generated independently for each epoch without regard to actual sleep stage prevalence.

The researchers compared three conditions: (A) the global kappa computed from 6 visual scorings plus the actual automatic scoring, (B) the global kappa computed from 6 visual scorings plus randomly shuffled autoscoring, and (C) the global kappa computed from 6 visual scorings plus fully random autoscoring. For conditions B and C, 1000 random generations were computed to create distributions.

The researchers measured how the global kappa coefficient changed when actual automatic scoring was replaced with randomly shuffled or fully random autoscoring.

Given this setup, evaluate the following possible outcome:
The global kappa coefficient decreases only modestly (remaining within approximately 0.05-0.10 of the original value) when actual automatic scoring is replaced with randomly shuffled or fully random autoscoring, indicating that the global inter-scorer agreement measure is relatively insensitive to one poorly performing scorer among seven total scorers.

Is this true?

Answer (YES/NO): NO